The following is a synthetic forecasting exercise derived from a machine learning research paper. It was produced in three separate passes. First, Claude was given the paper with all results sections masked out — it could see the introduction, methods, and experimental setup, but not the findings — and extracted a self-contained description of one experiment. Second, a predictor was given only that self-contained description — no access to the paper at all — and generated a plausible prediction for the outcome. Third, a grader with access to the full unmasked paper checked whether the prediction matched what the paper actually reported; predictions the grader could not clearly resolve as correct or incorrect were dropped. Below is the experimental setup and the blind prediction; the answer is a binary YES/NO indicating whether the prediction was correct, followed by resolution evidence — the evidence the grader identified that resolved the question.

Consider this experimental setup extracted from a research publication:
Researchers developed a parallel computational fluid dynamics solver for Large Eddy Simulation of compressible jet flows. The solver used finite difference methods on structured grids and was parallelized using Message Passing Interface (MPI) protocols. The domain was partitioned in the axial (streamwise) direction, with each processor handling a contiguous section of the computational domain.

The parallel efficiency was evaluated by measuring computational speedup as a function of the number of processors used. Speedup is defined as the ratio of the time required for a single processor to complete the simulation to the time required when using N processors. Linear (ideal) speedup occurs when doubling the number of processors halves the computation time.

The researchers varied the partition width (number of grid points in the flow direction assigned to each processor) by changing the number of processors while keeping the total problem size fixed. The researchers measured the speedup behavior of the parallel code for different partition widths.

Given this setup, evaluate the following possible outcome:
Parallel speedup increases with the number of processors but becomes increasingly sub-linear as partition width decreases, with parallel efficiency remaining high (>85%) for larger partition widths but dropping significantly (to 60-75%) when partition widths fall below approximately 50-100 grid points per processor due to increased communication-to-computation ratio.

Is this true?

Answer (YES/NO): NO